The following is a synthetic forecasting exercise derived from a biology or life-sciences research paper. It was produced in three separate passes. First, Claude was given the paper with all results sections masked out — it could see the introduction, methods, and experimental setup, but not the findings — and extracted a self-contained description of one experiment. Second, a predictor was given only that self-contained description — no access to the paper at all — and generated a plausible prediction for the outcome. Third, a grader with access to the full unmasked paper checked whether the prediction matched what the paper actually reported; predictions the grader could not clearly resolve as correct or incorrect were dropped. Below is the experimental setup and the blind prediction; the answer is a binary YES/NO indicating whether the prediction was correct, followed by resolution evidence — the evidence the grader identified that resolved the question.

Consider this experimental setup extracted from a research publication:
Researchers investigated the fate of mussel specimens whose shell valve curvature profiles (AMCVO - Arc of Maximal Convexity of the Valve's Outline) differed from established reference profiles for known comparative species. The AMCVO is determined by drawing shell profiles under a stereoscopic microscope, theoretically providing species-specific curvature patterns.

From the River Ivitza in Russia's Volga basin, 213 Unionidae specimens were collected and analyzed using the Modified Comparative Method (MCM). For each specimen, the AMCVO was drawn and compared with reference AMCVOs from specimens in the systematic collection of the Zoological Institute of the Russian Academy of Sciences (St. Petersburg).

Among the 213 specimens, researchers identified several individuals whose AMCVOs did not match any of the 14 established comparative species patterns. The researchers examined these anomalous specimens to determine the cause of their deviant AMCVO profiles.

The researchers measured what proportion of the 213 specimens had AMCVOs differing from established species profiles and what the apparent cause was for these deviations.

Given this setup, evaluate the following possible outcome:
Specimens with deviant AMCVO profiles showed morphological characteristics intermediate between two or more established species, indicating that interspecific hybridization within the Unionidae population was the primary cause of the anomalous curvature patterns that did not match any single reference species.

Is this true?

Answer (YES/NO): NO